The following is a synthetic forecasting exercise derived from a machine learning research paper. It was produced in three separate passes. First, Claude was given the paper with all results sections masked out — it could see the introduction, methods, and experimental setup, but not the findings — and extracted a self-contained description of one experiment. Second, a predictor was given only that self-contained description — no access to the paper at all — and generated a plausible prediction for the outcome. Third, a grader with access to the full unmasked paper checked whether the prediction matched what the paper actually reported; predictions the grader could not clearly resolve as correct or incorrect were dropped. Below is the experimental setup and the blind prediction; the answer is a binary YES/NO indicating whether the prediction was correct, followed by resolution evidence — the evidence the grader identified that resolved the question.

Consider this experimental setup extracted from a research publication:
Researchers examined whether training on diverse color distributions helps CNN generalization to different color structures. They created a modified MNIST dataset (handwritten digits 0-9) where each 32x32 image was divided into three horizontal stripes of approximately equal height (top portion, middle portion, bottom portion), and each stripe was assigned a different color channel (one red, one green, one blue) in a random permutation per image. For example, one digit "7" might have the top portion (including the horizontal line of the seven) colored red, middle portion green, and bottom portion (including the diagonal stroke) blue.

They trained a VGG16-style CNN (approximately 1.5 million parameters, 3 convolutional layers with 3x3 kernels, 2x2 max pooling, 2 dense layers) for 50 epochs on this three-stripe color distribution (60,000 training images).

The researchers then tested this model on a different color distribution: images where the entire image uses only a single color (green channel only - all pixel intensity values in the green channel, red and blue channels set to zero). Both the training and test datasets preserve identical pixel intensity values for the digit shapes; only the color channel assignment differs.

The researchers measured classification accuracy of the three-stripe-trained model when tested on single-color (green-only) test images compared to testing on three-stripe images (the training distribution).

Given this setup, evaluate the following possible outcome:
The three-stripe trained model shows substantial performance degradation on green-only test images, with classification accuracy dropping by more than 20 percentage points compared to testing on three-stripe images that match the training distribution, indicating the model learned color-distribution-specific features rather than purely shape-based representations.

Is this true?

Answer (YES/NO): NO